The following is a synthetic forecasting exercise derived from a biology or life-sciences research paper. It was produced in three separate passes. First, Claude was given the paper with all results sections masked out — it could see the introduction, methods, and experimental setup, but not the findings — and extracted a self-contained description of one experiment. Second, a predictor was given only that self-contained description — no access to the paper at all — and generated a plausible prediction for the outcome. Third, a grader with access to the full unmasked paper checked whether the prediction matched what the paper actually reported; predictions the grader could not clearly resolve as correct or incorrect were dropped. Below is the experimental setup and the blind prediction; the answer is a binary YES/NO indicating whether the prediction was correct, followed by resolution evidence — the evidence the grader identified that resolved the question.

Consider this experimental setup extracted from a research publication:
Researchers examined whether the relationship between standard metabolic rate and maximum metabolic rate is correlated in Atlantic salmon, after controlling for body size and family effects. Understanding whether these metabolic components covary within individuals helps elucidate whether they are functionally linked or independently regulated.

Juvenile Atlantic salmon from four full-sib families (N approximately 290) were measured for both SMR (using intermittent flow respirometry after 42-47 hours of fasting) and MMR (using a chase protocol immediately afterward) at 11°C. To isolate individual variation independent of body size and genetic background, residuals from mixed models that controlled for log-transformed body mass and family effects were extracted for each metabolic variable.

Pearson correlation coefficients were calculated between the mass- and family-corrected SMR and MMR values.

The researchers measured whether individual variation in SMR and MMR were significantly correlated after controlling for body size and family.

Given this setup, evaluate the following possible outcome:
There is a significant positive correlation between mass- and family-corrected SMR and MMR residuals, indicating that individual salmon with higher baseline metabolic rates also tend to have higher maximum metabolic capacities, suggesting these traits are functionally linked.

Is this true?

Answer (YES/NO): NO